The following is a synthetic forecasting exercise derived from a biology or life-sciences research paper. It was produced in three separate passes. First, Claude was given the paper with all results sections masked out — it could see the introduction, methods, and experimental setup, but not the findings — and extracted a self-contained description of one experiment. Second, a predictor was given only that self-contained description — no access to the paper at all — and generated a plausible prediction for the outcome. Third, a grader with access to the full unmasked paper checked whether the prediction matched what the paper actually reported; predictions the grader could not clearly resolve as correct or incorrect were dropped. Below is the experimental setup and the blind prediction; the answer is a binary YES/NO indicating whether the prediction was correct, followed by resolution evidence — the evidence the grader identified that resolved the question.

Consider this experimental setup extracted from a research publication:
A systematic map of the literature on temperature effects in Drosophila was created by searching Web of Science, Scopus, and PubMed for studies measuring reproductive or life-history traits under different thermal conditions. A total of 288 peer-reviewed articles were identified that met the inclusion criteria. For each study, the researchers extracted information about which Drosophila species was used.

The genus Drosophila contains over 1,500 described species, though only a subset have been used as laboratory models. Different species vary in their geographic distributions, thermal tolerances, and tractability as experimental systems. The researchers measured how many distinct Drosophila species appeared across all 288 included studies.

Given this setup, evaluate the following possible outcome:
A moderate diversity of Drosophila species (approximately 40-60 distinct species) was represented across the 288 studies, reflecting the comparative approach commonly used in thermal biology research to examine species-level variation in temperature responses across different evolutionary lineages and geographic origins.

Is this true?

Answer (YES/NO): YES